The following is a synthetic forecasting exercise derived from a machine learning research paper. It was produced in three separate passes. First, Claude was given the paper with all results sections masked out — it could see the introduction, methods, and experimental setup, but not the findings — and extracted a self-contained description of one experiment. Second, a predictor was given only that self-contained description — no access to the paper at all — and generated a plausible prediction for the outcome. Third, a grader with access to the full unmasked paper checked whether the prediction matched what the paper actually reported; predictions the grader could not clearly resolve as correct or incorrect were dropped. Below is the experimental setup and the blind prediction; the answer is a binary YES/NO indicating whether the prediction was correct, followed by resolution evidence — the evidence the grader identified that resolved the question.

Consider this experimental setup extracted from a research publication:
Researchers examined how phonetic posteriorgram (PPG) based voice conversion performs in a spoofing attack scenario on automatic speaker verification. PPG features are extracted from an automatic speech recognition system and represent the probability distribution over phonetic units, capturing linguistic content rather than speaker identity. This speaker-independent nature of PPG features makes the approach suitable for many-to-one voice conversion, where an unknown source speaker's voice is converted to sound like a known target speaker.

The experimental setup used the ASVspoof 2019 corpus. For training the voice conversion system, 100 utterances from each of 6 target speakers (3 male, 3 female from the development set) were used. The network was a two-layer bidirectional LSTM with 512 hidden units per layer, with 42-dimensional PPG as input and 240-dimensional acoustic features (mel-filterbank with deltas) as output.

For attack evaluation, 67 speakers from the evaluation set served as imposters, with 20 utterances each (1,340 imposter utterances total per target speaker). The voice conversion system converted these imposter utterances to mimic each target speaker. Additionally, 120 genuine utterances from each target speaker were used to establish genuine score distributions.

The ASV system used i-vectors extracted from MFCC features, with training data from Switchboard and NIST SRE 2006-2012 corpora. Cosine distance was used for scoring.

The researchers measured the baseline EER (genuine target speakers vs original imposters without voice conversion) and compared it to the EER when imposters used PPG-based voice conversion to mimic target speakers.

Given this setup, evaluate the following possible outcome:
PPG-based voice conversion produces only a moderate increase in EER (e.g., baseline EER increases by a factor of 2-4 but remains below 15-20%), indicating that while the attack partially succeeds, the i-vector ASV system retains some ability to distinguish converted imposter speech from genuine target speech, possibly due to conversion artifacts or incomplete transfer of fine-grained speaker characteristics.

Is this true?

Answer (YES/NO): NO